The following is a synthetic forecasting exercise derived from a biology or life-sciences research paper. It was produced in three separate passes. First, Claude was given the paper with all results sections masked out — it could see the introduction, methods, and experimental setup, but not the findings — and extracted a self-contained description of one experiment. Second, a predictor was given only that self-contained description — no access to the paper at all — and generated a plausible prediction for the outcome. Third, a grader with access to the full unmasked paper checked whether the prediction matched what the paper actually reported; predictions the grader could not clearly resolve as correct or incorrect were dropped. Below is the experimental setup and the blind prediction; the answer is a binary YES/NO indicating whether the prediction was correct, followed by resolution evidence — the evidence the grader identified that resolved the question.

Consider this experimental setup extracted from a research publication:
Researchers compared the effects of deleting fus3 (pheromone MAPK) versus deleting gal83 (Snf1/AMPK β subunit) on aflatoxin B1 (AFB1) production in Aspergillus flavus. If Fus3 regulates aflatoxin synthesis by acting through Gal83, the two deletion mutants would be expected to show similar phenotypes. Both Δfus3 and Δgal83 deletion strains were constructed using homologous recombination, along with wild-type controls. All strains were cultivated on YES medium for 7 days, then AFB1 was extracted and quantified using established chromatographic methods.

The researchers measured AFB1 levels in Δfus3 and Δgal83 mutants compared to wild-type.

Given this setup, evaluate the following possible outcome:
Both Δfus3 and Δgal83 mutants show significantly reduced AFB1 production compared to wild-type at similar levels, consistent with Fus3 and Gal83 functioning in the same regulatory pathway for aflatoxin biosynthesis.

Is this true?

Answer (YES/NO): YES